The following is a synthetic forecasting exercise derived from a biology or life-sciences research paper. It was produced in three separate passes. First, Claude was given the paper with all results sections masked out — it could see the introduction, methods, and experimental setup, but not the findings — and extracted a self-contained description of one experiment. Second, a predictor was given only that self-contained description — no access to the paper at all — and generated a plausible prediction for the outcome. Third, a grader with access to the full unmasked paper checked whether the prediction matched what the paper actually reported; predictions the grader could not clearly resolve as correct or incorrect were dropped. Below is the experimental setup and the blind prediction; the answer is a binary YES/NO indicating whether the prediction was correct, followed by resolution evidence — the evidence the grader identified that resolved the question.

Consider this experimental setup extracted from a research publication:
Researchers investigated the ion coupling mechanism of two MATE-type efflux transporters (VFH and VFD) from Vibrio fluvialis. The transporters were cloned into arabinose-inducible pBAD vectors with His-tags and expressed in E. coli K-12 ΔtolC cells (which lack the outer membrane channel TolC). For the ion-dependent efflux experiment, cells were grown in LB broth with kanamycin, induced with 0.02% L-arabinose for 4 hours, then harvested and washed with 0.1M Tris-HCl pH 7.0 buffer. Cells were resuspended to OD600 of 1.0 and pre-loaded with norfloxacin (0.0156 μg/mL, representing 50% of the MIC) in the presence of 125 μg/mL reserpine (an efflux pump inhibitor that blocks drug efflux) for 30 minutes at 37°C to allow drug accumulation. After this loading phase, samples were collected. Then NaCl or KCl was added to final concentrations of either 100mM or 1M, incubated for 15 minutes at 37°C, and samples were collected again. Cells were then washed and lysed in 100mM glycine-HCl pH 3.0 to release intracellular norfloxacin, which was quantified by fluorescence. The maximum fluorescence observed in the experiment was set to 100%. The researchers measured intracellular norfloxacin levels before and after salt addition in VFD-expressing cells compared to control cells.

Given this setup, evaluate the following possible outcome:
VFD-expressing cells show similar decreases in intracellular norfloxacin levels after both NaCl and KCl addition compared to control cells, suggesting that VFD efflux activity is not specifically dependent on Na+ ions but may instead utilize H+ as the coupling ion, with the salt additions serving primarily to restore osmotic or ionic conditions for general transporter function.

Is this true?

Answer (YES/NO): NO